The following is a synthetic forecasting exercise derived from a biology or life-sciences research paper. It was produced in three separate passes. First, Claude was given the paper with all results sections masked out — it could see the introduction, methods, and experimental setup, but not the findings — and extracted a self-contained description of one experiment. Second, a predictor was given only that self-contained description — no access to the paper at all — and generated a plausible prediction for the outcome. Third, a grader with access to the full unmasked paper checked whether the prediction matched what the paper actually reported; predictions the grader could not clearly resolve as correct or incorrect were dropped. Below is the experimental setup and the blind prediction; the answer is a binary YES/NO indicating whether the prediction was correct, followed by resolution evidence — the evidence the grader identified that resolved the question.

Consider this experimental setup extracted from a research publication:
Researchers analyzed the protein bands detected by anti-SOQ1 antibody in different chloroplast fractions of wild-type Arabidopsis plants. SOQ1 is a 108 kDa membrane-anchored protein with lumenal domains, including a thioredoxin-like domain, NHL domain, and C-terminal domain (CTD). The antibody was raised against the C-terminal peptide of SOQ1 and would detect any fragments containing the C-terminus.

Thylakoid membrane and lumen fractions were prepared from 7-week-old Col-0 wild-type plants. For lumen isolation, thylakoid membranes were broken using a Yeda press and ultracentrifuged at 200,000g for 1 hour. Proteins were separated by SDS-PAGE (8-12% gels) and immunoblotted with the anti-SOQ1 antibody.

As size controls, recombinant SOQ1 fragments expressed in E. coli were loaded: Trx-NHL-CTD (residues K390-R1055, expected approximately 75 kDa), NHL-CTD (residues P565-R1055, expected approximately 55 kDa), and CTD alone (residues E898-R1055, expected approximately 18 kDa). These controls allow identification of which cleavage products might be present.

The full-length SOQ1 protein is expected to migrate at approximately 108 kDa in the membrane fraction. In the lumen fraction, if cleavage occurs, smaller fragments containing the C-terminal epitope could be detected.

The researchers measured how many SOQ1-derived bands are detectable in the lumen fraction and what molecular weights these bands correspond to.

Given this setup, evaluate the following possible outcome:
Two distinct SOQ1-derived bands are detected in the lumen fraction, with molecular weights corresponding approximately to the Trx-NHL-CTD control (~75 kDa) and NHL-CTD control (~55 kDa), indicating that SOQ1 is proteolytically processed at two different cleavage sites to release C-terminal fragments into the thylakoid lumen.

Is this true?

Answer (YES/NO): NO